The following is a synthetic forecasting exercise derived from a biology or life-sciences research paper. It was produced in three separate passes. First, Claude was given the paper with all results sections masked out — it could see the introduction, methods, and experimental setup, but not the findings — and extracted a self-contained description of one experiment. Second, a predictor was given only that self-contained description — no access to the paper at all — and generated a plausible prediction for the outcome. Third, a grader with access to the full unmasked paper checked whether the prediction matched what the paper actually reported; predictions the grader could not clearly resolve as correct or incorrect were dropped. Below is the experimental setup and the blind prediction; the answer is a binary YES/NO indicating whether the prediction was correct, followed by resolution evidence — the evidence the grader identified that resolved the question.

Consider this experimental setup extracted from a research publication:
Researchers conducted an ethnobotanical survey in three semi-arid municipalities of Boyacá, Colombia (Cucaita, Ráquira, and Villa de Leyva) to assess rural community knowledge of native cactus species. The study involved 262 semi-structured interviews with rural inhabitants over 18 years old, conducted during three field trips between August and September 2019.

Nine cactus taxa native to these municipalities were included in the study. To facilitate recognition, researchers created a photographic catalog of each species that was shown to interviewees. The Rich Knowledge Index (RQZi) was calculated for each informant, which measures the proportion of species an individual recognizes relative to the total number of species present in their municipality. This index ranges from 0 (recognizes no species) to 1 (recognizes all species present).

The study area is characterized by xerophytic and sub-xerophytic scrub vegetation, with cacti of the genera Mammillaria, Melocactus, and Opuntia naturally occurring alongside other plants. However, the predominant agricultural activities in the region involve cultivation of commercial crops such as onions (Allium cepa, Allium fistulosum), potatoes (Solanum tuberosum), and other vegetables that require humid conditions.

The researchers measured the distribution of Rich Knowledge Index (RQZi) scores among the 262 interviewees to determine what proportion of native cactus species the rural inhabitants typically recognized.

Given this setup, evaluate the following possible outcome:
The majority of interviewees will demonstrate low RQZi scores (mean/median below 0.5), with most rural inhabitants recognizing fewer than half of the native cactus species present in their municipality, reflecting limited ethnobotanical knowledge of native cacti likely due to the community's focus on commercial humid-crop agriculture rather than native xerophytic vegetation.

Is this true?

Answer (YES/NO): NO